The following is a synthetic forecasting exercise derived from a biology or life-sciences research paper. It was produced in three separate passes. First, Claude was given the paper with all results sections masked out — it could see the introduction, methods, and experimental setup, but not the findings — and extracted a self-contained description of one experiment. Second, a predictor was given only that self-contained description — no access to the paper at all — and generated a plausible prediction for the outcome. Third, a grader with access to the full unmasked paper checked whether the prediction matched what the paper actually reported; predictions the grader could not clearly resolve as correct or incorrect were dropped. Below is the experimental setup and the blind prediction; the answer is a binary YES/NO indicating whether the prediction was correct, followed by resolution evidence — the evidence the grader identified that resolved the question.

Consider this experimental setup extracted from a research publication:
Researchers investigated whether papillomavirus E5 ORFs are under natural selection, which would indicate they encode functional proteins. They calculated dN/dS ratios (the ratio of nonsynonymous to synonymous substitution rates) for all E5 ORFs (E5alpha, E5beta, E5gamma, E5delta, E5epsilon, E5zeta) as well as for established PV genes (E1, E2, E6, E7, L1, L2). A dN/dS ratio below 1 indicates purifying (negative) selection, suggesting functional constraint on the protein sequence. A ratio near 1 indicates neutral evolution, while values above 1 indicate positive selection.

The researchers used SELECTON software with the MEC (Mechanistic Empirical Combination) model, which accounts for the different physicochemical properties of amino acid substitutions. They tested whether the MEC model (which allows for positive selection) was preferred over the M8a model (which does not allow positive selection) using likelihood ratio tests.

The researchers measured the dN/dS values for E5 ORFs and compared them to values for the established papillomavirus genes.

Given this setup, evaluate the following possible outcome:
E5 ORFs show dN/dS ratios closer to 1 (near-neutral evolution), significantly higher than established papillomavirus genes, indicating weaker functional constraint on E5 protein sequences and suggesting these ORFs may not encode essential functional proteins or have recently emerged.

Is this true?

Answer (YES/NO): NO